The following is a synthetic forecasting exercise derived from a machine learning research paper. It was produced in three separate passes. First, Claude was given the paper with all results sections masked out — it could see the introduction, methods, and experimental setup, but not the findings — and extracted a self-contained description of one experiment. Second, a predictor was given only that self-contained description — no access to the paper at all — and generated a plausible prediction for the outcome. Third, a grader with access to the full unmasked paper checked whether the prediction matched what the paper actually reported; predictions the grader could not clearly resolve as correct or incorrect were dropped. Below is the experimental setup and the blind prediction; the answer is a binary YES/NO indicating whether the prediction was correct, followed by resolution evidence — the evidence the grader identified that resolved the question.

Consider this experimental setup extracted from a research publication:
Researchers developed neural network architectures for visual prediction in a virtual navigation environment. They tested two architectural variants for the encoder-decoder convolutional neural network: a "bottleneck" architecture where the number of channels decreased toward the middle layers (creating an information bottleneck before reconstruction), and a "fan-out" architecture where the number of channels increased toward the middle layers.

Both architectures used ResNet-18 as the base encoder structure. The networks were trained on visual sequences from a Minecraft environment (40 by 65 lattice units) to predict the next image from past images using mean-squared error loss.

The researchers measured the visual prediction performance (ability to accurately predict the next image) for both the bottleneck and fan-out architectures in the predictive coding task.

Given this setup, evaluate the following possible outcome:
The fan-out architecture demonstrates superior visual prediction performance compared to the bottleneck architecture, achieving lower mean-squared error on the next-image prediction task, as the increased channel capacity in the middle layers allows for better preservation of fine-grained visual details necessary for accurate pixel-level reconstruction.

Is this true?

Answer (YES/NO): NO